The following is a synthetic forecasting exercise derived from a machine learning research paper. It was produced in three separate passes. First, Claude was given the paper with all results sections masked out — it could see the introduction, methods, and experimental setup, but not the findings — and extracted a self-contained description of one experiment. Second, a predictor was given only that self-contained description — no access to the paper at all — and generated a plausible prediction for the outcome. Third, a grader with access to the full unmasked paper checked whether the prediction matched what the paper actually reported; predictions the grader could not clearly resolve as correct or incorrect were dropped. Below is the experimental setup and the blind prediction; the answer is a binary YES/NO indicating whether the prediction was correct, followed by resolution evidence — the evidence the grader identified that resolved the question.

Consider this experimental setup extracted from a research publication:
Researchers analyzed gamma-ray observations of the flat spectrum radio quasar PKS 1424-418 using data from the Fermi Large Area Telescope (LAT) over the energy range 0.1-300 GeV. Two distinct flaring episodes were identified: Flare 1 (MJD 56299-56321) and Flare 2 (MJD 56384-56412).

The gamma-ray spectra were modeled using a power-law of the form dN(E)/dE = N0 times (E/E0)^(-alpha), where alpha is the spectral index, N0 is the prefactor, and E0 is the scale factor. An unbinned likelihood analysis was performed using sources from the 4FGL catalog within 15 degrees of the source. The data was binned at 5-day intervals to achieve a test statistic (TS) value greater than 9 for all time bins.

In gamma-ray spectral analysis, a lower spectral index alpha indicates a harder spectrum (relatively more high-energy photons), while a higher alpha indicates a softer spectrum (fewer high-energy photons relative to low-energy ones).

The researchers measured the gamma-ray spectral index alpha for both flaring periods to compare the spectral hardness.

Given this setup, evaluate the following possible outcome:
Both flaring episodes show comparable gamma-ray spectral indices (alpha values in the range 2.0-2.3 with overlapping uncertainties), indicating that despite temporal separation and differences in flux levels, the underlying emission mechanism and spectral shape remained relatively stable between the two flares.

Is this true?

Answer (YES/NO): YES